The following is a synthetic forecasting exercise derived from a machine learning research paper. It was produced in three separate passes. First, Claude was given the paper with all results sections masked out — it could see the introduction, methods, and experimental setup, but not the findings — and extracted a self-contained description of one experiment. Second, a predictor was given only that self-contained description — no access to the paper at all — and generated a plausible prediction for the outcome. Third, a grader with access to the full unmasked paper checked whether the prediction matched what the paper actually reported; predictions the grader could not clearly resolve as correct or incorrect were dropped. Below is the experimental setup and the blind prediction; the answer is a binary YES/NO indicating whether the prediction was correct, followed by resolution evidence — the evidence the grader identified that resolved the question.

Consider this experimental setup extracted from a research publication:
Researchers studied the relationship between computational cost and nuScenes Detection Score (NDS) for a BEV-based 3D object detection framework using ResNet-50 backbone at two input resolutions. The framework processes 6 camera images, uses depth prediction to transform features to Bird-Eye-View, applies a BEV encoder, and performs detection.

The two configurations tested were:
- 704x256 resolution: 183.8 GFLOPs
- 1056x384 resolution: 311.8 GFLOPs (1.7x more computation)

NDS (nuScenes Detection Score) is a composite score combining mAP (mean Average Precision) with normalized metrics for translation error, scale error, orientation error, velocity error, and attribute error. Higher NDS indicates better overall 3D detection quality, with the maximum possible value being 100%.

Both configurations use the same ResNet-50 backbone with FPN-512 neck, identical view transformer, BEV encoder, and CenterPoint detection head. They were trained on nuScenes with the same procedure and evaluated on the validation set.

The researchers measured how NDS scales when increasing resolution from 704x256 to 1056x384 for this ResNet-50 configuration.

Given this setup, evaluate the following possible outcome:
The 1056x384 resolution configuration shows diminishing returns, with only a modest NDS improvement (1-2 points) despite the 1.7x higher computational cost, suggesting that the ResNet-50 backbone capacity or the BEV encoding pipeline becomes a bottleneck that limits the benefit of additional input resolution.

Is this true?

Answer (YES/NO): NO